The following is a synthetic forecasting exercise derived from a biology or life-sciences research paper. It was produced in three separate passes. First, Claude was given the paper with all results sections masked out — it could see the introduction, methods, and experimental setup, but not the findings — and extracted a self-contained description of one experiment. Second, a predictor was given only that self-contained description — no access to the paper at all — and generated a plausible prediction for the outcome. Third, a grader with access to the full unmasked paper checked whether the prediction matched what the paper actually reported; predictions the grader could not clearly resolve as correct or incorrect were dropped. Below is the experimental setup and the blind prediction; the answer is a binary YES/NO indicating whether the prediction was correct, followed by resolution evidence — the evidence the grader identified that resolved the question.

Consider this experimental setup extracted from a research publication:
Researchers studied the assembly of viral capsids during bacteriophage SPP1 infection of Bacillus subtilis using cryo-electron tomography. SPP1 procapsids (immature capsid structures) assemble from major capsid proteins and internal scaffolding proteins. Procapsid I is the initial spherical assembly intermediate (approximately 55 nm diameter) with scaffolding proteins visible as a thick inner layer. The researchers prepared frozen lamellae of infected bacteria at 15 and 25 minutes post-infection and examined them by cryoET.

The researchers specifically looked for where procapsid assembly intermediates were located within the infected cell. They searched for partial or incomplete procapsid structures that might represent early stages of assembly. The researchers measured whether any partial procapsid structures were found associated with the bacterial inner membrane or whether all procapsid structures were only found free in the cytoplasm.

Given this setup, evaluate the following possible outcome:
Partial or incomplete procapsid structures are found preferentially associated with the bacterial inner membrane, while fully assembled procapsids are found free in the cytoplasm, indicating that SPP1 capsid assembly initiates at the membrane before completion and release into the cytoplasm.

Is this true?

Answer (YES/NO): YES